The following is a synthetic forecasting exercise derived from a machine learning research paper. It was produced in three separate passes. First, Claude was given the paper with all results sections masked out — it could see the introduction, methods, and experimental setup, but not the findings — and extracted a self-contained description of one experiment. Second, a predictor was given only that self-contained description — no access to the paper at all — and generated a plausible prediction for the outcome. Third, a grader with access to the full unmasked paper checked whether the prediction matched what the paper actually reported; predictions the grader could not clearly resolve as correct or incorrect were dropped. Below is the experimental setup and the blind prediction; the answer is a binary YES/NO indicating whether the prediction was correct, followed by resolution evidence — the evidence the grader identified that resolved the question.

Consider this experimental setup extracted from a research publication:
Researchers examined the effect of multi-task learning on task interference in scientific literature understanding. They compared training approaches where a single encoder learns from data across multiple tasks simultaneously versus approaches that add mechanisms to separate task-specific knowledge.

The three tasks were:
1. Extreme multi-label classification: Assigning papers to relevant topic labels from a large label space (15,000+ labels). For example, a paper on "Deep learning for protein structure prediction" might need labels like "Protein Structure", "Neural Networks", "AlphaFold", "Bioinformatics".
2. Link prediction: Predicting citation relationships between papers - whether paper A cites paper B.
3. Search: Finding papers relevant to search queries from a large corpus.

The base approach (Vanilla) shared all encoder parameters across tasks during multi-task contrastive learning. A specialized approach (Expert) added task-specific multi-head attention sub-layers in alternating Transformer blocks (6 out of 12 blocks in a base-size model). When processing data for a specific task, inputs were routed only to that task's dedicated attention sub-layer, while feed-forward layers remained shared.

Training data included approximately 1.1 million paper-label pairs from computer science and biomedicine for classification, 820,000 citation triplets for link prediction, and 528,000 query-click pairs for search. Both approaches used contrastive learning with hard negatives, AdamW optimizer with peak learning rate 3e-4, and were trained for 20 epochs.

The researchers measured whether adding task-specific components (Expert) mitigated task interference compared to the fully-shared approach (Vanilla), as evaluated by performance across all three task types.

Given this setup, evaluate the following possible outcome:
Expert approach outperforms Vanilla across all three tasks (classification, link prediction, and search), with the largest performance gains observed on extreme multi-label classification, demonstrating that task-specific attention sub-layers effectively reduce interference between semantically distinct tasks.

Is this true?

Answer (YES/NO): NO